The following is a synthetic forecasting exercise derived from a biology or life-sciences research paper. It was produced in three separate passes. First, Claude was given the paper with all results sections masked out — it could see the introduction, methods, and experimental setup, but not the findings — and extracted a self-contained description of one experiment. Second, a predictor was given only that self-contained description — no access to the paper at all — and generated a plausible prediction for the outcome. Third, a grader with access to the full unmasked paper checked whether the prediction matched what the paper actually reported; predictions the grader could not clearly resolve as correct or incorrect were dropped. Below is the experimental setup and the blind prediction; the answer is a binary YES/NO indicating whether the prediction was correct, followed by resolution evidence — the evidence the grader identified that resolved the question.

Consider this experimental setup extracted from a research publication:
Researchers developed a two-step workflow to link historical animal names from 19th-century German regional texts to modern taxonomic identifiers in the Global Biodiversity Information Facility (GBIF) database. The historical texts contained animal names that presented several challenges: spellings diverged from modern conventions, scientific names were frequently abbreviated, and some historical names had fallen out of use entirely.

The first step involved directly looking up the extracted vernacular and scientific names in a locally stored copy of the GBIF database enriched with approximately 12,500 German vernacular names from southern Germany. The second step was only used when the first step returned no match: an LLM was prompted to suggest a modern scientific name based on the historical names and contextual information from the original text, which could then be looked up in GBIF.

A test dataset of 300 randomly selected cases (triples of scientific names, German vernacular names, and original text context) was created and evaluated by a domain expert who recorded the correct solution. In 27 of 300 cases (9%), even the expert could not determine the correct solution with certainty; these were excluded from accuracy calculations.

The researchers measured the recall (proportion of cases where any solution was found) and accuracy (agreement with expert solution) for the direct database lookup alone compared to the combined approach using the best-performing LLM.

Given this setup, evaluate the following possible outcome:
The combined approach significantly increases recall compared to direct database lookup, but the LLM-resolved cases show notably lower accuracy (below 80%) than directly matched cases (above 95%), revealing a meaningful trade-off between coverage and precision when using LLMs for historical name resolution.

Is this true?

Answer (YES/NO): NO